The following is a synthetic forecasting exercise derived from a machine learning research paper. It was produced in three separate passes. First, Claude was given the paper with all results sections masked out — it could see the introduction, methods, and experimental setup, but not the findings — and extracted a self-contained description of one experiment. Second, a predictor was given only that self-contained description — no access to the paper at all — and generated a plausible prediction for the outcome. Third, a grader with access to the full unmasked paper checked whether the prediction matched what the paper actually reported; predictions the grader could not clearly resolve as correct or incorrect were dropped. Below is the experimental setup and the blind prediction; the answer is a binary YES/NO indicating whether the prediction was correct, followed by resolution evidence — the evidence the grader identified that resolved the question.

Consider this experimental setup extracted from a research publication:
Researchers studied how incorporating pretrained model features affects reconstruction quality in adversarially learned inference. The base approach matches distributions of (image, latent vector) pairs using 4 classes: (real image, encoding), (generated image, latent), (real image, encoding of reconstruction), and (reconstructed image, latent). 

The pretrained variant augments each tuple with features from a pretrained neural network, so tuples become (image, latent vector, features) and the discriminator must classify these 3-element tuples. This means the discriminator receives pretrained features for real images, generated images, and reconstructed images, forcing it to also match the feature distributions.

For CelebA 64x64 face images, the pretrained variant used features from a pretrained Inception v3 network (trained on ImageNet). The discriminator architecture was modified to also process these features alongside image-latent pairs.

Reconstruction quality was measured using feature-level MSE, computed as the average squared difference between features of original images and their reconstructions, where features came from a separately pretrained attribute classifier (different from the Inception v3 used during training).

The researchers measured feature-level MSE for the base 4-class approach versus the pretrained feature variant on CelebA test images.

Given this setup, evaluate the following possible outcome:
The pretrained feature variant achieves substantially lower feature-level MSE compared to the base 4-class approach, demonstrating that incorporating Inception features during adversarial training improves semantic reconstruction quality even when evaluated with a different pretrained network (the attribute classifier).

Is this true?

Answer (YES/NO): YES